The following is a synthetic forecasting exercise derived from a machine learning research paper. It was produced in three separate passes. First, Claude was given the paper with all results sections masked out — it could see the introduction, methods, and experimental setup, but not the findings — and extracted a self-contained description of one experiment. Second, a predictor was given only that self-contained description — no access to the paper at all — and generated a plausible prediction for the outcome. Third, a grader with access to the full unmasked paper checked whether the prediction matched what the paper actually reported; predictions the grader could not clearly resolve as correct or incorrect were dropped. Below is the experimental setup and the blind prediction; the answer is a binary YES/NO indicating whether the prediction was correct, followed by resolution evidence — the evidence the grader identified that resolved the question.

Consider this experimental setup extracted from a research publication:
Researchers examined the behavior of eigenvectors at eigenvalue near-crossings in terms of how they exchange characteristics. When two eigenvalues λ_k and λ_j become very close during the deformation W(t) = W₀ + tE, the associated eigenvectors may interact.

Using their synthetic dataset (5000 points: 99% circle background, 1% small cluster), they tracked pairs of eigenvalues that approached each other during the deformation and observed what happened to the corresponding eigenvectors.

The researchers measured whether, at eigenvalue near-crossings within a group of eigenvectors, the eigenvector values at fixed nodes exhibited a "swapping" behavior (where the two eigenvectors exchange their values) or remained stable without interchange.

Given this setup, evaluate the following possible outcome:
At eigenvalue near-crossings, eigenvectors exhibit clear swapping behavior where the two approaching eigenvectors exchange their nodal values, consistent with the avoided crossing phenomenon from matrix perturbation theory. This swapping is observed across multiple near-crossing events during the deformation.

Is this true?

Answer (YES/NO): YES